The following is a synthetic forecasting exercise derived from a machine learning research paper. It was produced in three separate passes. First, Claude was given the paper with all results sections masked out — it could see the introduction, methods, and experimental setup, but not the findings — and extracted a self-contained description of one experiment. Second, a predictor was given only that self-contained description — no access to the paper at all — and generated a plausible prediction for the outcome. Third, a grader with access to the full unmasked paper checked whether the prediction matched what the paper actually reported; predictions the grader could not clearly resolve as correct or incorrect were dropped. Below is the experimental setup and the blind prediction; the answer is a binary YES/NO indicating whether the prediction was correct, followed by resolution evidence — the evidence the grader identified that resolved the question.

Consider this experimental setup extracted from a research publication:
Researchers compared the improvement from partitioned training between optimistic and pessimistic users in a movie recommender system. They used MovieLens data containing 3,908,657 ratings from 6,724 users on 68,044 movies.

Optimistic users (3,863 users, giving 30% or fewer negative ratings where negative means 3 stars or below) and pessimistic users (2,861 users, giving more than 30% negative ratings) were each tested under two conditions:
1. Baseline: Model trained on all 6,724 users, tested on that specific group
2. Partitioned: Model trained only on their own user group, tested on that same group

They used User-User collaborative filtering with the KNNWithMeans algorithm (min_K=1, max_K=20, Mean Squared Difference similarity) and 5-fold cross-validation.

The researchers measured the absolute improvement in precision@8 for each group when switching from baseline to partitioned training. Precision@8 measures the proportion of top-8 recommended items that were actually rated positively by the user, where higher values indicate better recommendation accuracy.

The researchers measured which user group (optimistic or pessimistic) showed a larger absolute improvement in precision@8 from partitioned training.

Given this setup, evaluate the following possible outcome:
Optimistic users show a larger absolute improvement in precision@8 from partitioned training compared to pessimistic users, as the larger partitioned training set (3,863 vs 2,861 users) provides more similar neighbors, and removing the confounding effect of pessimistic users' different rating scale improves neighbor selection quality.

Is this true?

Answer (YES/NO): NO